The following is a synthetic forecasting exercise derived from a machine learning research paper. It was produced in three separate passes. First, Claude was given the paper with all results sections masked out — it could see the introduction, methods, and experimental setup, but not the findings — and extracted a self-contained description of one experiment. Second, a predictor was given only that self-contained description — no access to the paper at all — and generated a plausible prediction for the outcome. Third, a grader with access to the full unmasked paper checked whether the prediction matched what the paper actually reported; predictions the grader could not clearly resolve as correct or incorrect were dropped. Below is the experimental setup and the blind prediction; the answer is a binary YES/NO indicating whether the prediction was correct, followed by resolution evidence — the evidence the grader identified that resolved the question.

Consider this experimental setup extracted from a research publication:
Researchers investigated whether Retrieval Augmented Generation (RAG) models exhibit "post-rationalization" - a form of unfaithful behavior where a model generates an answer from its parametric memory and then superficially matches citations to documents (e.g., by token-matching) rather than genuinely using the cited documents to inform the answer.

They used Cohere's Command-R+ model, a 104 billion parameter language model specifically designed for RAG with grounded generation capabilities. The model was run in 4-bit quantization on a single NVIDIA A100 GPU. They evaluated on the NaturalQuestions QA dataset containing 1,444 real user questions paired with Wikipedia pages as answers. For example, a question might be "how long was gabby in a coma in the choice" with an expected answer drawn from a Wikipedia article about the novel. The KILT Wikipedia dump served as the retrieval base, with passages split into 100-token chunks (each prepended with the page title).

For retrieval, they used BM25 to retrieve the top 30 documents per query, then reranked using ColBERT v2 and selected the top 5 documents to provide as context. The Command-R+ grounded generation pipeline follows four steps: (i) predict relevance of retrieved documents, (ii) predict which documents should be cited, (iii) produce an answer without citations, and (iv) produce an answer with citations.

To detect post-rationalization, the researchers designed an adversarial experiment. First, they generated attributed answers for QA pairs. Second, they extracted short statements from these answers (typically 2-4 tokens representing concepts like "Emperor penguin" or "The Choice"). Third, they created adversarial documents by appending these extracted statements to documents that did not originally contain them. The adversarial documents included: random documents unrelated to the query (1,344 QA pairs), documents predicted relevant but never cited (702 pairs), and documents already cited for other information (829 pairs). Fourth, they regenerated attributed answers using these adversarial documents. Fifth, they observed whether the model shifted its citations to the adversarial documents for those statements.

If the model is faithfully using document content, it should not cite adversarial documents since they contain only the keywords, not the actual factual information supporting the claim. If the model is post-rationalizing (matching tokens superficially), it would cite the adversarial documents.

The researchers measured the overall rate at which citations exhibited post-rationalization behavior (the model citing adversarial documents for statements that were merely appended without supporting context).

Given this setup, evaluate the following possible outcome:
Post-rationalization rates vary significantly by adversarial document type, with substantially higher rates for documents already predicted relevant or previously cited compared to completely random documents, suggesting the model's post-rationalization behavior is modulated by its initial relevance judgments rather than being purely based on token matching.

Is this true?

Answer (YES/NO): YES